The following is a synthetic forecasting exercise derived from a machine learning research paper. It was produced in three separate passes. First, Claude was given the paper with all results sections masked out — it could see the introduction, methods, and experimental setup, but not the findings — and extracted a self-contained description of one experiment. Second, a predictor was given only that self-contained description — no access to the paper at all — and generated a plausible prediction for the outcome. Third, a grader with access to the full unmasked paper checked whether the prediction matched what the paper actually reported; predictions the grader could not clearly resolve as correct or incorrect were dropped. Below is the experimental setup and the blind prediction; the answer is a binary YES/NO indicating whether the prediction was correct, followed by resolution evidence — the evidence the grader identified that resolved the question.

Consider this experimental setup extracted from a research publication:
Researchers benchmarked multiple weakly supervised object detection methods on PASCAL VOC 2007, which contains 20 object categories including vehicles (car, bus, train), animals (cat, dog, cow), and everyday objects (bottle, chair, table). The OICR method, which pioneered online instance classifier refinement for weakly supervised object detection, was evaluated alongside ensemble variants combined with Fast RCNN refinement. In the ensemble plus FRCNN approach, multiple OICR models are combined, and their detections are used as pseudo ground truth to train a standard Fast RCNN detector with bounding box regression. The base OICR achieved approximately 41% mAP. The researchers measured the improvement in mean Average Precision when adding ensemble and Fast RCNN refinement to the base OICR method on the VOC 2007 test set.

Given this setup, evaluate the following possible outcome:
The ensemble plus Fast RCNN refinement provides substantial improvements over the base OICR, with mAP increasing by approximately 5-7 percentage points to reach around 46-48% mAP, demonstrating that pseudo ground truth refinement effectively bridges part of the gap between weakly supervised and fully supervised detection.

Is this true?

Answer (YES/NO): YES